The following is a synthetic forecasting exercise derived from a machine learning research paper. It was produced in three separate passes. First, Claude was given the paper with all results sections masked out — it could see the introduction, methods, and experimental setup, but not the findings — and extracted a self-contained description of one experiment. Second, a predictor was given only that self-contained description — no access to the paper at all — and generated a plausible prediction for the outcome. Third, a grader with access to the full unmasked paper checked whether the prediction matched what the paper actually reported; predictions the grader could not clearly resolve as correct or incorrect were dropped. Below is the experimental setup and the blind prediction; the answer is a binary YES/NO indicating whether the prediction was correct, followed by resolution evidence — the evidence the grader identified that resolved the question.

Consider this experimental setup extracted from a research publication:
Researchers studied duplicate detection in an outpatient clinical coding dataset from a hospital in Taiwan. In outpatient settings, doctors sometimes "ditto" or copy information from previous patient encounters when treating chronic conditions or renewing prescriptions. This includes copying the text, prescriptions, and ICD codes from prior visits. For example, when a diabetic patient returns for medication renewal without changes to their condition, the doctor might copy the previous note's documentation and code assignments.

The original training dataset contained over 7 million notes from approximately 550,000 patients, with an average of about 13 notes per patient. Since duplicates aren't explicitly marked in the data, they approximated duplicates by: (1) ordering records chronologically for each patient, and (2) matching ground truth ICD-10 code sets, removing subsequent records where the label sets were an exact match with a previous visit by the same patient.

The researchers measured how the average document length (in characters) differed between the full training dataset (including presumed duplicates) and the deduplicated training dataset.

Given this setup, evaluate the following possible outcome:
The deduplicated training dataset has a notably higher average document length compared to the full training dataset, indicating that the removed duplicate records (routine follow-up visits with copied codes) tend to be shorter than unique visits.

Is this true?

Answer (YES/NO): NO